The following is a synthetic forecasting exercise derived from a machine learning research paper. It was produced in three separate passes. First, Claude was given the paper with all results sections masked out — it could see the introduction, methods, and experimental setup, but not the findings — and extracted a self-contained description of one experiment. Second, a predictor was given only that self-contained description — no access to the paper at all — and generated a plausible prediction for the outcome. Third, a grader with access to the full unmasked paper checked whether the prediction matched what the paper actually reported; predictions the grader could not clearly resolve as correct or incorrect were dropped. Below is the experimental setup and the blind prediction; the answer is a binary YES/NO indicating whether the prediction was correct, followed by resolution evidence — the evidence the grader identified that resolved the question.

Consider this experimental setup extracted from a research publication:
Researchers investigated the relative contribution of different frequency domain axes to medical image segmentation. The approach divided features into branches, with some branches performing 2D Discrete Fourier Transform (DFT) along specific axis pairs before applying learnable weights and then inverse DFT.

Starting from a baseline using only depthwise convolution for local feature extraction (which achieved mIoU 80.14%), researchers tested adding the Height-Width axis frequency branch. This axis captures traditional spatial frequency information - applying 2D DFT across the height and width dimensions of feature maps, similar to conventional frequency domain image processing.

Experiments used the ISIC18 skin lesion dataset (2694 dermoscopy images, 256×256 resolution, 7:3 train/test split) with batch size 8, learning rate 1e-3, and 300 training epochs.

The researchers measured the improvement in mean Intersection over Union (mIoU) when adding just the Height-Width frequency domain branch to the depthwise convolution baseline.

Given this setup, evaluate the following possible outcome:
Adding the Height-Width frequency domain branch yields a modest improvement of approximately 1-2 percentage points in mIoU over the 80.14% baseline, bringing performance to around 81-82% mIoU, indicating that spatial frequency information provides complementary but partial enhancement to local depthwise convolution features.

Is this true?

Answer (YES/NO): NO